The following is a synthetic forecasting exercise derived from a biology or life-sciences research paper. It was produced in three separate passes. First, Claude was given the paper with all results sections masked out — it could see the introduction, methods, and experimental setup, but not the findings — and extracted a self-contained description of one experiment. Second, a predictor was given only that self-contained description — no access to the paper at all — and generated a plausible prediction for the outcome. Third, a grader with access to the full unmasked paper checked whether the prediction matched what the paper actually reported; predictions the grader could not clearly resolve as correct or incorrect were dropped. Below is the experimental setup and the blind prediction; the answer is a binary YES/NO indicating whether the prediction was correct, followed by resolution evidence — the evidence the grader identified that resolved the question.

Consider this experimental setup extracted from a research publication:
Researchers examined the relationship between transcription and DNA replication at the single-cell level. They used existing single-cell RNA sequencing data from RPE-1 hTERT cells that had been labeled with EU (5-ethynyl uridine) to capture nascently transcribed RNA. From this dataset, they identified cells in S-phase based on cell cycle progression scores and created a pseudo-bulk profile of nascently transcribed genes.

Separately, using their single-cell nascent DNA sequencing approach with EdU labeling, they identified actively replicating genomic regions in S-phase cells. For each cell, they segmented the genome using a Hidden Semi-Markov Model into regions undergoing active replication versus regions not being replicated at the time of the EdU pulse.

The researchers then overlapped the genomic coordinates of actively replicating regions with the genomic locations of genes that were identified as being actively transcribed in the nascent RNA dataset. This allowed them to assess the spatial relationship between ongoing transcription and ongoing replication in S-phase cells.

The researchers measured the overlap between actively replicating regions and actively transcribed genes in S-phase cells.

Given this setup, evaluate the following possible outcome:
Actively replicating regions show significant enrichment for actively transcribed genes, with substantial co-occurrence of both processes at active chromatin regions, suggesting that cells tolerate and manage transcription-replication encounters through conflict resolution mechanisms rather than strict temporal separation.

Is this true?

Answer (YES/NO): YES